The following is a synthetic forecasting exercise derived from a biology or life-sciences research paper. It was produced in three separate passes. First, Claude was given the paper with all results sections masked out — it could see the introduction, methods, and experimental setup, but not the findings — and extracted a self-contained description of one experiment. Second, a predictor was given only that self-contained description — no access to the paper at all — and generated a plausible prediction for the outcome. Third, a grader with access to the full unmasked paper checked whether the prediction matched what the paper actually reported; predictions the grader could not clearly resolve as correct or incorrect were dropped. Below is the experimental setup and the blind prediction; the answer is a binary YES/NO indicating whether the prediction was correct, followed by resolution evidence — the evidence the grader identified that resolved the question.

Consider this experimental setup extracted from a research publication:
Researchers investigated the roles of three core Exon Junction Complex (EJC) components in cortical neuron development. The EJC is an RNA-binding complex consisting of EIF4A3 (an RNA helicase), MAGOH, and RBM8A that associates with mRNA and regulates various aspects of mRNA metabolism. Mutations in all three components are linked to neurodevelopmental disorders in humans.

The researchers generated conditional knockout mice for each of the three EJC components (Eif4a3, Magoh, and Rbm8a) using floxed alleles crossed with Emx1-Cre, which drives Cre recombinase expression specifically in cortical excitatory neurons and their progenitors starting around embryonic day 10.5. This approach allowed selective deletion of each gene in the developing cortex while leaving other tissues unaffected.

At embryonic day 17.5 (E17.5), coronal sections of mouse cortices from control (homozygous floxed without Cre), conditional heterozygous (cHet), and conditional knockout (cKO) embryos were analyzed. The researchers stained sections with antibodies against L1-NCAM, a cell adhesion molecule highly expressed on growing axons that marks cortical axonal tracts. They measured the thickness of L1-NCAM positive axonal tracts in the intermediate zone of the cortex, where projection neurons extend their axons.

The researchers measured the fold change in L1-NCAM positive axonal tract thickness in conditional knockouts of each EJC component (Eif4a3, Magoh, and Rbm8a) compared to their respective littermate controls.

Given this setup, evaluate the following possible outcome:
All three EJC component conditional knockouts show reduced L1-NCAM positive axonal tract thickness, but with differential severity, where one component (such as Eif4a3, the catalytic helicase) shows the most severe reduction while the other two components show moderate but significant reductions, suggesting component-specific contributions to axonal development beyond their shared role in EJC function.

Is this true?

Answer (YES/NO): NO